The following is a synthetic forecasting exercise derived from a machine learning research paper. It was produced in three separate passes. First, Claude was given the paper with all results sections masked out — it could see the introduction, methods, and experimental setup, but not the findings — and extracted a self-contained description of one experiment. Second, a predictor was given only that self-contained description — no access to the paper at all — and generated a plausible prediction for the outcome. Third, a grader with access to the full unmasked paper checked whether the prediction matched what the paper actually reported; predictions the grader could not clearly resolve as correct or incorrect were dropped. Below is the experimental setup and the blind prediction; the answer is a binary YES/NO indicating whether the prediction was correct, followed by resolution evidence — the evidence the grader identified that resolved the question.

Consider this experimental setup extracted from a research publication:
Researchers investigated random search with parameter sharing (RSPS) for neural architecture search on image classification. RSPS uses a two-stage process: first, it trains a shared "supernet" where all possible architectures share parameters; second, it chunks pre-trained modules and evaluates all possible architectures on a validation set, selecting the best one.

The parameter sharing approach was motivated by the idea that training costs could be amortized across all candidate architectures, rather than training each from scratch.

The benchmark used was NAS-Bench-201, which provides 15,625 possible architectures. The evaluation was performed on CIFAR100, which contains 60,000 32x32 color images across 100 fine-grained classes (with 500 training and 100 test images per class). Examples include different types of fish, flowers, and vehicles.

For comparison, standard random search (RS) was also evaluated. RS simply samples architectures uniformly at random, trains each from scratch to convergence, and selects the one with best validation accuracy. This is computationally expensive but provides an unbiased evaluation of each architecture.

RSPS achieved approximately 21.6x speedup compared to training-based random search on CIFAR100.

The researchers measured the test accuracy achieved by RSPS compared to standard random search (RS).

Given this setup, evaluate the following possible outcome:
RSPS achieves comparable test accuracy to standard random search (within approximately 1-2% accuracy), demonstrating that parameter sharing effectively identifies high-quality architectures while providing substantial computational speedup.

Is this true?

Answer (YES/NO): NO